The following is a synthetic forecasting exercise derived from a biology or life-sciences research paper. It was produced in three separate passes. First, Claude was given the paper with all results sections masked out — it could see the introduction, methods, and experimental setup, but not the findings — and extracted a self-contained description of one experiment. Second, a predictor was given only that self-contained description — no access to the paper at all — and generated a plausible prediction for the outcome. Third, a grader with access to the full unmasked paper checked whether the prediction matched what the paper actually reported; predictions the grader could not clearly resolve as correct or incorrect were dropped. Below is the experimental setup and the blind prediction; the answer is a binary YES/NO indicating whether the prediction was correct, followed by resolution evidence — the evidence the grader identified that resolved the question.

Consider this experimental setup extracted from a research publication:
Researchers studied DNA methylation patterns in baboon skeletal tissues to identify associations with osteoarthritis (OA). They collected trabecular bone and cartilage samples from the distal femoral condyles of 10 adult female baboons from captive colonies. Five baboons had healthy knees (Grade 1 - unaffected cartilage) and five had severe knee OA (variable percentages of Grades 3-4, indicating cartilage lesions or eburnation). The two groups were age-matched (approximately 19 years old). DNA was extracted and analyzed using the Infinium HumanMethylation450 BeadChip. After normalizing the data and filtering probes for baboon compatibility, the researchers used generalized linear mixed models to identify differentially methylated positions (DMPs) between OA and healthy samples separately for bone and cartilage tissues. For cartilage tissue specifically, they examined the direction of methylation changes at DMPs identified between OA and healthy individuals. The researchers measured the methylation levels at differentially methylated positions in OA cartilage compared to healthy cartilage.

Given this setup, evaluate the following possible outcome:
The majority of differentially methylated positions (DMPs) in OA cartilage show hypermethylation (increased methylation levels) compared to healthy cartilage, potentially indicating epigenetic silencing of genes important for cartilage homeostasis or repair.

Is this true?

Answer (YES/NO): NO